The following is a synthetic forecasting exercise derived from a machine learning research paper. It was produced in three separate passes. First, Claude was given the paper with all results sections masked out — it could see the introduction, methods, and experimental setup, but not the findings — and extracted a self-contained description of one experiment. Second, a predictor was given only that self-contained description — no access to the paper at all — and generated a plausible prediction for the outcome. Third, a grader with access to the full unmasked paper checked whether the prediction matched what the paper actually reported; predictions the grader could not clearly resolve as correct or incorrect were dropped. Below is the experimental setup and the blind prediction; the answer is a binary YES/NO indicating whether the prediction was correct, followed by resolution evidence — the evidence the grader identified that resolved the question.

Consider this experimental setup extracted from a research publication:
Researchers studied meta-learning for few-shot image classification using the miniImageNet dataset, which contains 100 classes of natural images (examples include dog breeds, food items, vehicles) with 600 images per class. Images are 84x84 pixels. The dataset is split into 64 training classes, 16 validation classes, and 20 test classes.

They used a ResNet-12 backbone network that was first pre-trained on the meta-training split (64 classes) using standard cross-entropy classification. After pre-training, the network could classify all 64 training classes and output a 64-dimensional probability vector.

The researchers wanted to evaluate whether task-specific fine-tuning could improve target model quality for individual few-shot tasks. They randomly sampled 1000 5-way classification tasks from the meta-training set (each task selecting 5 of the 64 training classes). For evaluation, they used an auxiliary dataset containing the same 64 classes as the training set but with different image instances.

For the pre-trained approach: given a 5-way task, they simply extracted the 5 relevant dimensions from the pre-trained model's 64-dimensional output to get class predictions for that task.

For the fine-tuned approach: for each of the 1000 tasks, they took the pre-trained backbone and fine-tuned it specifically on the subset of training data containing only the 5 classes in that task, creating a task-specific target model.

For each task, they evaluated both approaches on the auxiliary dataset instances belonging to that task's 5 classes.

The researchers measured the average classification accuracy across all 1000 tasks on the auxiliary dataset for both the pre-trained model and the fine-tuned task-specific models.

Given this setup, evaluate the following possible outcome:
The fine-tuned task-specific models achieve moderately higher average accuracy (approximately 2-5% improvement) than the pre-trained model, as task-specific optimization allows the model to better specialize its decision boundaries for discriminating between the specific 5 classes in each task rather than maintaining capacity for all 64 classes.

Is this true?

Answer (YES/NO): NO